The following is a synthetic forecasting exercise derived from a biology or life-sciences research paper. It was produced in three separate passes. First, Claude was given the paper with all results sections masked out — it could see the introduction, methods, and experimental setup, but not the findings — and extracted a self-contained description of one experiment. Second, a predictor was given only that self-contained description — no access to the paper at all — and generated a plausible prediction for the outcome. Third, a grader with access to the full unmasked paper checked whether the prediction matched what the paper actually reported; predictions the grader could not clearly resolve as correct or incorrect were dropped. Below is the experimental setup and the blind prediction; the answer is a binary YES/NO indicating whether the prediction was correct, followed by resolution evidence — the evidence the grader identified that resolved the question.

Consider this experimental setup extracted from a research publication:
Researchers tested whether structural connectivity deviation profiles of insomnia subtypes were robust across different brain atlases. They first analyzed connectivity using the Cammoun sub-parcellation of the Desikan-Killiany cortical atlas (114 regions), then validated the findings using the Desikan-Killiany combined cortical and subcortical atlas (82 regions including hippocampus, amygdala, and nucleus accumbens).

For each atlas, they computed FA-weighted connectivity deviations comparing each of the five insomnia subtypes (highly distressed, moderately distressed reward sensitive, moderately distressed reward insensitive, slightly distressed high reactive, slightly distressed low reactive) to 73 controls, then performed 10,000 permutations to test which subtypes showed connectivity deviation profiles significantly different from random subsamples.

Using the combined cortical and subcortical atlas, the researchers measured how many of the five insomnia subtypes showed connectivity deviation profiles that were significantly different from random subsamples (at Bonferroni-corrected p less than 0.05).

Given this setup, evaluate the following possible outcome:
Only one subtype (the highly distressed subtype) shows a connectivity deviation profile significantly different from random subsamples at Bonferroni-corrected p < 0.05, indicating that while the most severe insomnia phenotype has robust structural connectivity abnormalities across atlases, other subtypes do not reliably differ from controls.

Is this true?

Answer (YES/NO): NO